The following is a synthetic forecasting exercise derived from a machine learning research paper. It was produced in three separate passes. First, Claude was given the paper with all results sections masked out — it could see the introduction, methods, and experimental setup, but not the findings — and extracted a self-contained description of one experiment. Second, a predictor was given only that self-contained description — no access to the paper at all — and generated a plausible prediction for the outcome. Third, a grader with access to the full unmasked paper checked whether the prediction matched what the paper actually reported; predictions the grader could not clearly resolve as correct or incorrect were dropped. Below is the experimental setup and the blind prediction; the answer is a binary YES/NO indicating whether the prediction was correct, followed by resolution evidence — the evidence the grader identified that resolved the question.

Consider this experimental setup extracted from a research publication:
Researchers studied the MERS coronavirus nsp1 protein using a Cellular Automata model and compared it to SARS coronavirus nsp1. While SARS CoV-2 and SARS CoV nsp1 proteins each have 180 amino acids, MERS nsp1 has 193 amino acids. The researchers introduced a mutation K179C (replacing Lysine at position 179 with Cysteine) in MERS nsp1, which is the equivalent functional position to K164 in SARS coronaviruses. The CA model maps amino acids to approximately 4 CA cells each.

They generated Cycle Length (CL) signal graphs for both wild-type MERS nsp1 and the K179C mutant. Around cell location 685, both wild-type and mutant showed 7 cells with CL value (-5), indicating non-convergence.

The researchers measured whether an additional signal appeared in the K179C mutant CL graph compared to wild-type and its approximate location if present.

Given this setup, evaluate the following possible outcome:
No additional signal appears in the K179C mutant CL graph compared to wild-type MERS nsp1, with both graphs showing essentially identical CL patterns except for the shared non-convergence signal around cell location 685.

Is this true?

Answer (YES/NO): NO